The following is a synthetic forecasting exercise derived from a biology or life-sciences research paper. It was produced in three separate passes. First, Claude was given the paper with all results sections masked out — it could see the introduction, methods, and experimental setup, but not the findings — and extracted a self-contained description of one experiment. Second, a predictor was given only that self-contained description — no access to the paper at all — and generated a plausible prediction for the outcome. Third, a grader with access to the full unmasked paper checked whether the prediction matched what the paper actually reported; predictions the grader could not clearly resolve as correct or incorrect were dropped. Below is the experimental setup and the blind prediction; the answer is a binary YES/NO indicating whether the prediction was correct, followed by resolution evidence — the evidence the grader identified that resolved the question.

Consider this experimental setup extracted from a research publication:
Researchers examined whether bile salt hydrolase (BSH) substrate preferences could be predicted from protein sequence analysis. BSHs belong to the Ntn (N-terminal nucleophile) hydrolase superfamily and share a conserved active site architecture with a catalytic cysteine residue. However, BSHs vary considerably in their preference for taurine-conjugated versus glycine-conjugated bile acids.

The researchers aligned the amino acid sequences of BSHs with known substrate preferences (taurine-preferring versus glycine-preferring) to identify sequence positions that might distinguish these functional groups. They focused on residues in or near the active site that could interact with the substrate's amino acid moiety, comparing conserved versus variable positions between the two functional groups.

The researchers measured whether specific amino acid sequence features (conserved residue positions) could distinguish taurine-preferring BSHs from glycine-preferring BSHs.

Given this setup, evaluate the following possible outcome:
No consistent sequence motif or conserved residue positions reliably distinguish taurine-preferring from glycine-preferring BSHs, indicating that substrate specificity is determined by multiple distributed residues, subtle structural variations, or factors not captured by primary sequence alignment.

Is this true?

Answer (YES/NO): NO